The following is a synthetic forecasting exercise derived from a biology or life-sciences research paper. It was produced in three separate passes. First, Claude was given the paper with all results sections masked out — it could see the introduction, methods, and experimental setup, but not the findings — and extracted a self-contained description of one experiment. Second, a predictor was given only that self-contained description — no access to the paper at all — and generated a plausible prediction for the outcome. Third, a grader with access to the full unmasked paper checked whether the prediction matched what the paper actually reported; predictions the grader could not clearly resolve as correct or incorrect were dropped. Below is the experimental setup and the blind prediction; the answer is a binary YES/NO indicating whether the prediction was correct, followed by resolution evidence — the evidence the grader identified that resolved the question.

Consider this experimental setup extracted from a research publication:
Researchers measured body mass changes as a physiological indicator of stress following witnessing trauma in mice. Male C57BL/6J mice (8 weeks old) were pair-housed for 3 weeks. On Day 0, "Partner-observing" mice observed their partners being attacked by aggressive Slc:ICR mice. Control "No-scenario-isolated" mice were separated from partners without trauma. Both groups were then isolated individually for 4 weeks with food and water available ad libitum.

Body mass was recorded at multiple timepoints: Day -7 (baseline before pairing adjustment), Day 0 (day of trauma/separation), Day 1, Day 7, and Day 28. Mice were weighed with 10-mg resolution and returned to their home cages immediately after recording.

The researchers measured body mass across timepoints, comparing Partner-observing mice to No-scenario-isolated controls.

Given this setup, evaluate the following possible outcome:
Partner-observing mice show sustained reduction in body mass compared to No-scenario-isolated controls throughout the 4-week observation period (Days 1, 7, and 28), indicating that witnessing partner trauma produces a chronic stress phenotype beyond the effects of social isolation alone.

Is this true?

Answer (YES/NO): NO